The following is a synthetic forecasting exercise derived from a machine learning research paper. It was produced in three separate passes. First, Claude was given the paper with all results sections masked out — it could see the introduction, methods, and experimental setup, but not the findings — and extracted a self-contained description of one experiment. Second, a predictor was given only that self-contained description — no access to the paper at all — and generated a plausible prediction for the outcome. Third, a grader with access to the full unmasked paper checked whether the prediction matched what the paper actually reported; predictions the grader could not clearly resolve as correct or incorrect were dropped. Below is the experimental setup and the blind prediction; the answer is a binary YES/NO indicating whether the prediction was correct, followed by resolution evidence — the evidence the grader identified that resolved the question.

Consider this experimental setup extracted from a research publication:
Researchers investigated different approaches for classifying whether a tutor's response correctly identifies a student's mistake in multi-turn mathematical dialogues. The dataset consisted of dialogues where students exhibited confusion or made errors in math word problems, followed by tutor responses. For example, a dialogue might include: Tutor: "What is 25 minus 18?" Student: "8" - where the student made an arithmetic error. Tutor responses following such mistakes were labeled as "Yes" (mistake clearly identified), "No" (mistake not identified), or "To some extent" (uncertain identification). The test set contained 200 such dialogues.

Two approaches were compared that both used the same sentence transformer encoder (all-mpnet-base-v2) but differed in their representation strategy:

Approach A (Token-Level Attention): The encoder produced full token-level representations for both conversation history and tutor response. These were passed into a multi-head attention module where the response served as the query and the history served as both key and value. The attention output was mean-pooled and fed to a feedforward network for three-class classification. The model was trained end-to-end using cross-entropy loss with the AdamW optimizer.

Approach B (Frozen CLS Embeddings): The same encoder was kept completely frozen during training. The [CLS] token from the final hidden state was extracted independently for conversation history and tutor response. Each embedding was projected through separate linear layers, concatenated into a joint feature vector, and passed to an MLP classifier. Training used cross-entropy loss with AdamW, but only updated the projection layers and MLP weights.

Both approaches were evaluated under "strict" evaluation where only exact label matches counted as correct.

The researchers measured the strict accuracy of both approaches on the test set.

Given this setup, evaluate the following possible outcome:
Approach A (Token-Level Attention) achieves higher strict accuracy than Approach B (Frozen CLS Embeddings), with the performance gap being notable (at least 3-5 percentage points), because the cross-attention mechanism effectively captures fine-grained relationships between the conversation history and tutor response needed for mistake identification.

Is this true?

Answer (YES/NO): NO